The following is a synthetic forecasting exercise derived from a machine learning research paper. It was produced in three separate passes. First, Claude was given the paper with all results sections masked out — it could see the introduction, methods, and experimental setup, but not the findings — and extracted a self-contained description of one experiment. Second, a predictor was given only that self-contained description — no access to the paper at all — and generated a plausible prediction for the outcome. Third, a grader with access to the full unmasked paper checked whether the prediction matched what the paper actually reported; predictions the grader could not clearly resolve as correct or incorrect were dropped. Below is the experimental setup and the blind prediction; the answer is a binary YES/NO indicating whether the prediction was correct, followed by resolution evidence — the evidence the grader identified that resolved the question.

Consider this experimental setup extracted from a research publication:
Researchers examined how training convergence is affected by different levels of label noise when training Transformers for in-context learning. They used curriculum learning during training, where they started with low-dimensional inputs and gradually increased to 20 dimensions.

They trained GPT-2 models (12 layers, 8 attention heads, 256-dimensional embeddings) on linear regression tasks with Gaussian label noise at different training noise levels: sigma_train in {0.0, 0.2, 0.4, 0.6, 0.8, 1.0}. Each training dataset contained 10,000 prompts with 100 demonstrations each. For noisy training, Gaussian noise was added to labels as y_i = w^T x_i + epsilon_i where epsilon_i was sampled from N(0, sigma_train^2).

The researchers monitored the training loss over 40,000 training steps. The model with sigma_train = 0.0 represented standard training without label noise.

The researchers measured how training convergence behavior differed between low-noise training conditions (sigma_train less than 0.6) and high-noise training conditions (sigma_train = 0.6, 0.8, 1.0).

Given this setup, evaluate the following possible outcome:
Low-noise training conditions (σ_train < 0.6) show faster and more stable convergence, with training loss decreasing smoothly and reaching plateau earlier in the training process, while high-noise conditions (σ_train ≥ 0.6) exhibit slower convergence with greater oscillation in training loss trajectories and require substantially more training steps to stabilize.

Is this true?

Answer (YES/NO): NO